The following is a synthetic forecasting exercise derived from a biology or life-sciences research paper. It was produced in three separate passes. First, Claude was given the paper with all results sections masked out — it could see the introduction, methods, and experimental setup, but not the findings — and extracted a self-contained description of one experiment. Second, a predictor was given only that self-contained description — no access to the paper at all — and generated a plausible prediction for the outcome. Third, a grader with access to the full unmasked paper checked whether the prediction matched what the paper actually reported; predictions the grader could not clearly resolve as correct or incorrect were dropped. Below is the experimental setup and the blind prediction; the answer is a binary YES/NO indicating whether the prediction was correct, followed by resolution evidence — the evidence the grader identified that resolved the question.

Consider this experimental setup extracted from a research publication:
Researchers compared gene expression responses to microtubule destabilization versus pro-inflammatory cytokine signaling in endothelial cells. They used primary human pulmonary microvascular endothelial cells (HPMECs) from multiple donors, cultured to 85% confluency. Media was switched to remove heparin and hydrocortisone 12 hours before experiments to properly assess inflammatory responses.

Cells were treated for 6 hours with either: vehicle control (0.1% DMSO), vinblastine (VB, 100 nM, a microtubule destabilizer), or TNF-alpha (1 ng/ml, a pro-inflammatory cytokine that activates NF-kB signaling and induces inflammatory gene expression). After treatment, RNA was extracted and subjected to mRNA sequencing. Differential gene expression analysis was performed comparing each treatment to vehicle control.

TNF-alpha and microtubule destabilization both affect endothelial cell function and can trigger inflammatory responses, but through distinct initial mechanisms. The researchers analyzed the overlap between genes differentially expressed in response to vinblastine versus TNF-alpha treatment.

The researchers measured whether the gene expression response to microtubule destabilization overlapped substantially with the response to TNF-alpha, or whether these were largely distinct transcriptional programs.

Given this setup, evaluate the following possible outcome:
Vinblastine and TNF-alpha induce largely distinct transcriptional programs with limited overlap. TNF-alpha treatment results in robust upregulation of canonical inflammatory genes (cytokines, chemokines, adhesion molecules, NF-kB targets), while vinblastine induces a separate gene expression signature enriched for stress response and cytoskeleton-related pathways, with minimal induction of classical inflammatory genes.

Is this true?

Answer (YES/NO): NO